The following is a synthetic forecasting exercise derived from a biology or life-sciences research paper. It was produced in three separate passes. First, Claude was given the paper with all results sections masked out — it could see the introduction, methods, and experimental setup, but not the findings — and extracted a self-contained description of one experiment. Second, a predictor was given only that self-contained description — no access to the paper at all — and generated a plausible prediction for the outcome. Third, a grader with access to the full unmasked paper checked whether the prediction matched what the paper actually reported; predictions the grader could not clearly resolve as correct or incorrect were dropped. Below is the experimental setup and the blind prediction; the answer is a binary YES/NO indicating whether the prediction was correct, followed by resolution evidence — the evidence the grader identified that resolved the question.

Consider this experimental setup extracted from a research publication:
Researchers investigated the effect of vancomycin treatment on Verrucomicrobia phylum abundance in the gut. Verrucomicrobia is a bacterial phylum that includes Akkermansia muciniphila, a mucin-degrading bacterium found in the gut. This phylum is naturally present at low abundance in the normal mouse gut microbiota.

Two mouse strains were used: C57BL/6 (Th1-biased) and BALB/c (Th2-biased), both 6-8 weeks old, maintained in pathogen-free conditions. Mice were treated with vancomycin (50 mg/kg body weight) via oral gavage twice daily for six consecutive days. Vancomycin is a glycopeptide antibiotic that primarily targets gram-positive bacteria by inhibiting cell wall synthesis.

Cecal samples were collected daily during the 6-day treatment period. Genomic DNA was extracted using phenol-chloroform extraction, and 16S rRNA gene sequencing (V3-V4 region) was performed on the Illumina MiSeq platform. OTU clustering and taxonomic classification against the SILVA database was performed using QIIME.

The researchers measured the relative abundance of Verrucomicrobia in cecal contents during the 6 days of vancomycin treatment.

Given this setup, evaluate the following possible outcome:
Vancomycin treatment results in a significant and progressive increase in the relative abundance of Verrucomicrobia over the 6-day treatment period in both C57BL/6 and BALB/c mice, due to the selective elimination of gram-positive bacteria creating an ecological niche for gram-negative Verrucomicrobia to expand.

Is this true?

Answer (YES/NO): NO